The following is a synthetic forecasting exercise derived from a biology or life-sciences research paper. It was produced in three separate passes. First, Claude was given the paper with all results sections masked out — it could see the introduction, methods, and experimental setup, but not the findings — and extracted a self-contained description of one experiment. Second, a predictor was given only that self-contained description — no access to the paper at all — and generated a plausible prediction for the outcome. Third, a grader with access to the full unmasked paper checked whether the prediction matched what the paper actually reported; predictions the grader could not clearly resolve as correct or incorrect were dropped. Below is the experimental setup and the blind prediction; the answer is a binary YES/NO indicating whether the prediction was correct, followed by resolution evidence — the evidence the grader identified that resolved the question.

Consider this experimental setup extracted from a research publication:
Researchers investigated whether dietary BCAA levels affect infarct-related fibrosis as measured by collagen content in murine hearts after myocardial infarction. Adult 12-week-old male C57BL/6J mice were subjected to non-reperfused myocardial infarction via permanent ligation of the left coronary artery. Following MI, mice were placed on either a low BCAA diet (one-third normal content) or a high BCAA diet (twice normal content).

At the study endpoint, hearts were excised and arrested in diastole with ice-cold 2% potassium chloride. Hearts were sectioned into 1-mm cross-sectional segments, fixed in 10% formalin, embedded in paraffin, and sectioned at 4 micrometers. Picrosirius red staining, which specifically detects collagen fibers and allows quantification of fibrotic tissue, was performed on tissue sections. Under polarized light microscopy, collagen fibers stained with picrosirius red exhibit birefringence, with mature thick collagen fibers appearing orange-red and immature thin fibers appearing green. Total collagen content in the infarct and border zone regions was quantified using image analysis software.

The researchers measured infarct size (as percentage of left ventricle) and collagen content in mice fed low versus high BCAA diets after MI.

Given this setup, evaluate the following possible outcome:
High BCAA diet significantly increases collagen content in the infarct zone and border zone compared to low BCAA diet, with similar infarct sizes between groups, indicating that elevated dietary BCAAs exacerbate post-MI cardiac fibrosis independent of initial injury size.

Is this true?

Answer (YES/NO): NO